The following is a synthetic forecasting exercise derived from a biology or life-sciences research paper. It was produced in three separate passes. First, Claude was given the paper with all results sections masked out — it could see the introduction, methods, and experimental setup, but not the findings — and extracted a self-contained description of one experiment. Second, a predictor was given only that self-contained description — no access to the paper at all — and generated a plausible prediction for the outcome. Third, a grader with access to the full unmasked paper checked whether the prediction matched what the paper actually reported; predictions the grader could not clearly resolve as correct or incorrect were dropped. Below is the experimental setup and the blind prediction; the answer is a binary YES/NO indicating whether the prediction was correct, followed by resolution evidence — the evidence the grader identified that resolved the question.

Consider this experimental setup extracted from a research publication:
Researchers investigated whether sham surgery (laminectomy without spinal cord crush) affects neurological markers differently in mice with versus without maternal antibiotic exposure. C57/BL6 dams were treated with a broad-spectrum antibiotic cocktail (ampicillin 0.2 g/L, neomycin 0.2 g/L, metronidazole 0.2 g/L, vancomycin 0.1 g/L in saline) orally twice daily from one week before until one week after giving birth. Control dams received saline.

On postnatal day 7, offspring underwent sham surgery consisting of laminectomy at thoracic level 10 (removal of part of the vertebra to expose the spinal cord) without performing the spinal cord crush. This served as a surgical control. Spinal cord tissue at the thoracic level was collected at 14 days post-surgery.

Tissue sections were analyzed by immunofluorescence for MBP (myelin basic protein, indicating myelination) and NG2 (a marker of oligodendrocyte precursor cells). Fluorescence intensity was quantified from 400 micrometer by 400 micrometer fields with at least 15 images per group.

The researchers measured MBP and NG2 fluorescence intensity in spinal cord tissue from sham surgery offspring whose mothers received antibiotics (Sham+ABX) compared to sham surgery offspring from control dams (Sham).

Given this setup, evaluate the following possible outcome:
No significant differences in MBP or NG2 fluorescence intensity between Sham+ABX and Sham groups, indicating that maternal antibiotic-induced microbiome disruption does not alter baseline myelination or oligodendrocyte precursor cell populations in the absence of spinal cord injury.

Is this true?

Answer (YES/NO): YES